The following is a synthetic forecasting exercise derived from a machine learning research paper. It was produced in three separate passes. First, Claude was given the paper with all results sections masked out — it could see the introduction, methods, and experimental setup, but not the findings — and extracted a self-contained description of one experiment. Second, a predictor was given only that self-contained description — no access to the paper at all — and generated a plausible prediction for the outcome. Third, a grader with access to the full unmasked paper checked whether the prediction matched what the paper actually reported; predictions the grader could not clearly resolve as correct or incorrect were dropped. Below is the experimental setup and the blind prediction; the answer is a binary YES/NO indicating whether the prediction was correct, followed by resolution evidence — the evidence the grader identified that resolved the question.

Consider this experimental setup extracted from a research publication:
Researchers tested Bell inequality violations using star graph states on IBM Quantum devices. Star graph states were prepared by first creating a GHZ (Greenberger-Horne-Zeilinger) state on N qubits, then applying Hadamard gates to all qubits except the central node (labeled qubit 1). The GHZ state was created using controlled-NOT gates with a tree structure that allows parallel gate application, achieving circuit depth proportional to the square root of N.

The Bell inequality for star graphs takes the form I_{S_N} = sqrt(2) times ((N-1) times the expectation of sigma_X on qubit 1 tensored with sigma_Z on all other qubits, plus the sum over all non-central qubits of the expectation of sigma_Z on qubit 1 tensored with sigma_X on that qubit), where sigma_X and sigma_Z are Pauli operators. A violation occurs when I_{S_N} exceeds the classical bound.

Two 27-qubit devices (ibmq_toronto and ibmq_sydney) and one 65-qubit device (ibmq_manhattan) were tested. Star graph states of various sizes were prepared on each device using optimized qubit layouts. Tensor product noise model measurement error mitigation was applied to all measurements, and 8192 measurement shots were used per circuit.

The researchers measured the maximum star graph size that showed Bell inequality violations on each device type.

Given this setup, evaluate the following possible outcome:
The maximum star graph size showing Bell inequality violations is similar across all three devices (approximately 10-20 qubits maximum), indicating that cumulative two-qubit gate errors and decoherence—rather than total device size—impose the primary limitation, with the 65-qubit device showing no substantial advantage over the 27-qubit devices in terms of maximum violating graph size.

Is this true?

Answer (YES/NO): NO